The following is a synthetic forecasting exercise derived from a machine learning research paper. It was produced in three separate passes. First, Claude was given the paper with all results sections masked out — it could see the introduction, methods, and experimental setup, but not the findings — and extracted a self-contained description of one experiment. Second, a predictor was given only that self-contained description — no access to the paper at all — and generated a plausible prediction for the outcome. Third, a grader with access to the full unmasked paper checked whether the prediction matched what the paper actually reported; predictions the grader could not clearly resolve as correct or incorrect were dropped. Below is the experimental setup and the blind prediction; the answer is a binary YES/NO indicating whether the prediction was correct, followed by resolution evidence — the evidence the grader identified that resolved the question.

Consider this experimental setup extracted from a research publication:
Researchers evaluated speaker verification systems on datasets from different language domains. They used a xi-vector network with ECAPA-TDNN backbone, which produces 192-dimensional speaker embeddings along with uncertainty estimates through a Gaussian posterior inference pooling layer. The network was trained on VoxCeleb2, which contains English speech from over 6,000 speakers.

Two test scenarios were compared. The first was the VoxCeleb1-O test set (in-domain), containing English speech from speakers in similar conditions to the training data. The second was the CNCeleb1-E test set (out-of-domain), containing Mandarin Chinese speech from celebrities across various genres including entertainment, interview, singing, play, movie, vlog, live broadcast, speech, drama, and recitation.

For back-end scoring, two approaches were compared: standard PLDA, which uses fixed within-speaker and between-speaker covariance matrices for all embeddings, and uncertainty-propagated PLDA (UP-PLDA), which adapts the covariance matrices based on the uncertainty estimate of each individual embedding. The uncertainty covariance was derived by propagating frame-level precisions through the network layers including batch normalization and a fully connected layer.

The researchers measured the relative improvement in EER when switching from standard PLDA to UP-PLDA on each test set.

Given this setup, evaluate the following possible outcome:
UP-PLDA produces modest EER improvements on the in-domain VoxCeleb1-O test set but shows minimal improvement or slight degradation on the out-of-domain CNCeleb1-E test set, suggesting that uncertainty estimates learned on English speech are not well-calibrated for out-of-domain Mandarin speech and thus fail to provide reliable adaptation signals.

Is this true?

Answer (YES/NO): NO